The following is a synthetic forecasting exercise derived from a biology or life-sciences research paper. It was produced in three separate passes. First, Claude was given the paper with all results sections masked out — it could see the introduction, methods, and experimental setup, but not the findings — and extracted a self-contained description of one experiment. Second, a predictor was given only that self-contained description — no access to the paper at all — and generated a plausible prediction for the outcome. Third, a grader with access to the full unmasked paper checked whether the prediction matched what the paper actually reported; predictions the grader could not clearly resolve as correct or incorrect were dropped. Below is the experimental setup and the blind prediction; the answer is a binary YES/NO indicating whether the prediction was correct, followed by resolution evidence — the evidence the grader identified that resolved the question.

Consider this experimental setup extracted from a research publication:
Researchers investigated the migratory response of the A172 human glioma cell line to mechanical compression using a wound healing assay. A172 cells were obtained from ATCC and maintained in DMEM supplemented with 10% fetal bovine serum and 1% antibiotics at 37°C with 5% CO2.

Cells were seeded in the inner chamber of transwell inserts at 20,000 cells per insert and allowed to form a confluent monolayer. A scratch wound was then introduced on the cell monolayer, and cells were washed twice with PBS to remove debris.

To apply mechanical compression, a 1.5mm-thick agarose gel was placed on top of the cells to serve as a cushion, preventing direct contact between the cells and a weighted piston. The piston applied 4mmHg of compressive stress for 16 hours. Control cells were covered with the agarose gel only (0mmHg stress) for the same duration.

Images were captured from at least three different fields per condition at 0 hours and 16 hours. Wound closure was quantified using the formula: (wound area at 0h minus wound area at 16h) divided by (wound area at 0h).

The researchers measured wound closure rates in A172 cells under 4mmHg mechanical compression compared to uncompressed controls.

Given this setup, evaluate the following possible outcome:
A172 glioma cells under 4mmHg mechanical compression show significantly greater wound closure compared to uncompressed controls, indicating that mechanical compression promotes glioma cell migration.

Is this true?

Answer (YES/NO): NO